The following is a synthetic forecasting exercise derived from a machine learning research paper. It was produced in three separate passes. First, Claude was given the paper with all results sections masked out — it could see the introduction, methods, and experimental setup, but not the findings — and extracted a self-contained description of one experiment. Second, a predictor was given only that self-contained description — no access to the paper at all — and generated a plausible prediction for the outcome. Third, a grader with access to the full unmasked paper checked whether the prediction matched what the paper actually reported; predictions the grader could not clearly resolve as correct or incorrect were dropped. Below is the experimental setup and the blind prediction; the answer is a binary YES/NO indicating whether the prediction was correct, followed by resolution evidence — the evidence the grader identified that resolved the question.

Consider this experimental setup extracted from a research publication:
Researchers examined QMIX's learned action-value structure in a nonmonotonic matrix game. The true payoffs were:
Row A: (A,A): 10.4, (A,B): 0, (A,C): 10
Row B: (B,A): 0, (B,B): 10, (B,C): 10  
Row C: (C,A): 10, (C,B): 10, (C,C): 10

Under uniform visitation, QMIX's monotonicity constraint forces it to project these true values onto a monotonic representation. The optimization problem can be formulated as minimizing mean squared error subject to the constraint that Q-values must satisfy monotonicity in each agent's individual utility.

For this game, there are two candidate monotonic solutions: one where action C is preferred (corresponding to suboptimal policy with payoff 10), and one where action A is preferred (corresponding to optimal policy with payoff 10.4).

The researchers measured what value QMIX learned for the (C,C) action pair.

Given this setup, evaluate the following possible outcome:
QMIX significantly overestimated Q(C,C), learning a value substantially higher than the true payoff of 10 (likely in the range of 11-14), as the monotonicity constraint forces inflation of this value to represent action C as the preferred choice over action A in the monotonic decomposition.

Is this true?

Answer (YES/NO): YES